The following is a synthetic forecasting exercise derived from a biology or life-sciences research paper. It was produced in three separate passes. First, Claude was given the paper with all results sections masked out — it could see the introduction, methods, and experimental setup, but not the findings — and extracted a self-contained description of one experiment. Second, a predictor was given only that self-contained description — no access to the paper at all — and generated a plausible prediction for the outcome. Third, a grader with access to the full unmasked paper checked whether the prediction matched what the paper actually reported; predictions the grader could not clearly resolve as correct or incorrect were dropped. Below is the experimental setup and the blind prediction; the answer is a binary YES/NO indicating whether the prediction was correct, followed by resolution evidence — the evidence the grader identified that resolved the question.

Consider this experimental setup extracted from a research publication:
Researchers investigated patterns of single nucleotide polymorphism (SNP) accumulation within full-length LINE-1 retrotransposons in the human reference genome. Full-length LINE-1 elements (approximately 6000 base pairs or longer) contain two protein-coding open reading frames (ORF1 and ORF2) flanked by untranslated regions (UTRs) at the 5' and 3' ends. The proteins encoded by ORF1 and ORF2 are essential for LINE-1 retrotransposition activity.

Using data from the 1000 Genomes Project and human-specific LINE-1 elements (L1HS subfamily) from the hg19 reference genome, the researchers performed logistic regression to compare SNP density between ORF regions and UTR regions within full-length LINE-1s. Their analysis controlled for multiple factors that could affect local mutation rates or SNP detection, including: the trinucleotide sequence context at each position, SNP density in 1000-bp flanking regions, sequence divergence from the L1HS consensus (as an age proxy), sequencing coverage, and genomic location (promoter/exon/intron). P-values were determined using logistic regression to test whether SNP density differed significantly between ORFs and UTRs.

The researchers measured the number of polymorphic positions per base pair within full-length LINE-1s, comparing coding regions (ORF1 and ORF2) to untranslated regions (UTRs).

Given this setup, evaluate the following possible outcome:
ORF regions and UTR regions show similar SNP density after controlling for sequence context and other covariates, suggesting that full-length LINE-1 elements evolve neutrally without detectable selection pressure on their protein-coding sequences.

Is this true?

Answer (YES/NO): NO